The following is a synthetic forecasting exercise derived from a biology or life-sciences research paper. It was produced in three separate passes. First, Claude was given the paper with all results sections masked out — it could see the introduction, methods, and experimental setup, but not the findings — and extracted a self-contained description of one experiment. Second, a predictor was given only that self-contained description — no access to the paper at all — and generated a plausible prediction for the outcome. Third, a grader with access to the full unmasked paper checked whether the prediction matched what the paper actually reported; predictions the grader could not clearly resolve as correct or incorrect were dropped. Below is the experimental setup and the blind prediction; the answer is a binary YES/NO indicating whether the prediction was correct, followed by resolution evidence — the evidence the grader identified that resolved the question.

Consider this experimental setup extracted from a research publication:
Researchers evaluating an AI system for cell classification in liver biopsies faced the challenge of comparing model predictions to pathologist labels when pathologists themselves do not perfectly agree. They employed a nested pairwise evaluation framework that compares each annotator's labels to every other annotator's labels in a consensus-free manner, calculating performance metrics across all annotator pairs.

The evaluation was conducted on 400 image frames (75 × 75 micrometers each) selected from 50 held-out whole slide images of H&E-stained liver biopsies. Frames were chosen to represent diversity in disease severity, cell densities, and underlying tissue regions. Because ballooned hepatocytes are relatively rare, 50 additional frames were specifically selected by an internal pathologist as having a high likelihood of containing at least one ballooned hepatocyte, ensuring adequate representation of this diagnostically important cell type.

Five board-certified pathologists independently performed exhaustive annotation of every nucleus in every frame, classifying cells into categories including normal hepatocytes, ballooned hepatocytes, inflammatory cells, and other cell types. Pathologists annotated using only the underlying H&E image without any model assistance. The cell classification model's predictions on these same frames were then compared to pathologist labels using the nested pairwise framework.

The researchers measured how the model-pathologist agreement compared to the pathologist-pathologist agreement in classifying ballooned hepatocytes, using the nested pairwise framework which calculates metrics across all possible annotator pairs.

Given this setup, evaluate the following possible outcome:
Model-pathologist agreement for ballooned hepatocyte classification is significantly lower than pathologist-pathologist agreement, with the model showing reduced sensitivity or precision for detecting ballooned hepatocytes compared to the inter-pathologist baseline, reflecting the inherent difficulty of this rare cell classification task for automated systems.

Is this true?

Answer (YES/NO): NO